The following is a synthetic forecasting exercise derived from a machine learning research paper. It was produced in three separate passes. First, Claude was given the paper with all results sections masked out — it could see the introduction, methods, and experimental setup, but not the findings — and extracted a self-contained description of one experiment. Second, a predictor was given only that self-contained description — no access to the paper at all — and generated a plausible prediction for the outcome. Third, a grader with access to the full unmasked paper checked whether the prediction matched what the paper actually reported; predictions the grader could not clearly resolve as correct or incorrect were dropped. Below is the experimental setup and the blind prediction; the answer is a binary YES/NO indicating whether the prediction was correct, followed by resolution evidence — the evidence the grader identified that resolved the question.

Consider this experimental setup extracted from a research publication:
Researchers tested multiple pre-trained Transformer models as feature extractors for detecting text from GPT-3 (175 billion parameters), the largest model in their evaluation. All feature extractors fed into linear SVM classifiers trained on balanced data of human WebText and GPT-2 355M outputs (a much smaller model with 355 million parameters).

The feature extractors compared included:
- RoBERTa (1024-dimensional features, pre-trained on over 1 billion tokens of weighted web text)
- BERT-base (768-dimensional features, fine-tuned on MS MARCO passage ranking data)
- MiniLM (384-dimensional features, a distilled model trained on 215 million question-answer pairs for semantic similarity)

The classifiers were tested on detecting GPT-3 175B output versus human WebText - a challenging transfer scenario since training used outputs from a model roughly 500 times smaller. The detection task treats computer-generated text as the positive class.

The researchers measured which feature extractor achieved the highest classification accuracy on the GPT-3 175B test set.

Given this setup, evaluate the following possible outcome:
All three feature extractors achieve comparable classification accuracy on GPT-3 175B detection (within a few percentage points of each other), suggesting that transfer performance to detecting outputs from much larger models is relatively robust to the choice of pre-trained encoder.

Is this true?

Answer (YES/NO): NO